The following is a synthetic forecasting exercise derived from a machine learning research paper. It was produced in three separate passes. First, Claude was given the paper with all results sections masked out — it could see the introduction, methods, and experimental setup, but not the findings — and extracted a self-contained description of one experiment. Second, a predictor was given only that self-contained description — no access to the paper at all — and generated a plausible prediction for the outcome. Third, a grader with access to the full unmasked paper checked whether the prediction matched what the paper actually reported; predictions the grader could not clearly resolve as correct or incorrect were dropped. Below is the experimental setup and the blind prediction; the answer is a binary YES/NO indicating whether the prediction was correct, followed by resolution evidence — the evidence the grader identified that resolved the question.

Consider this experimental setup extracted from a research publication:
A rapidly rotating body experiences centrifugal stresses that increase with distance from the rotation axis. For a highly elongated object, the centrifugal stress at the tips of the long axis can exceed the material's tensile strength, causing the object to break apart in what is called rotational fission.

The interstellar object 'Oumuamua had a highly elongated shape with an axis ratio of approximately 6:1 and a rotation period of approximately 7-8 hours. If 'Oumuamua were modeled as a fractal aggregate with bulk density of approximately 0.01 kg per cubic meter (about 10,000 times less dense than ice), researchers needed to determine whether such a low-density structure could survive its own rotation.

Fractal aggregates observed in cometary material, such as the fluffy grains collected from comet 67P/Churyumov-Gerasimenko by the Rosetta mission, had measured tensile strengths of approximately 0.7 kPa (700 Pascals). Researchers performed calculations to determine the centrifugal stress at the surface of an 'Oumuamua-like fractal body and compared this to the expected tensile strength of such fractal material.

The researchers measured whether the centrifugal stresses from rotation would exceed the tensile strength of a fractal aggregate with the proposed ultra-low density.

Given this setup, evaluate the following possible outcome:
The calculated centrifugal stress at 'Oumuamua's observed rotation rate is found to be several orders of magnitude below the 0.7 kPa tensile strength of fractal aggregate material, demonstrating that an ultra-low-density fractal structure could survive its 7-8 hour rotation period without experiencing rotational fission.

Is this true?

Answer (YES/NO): YES